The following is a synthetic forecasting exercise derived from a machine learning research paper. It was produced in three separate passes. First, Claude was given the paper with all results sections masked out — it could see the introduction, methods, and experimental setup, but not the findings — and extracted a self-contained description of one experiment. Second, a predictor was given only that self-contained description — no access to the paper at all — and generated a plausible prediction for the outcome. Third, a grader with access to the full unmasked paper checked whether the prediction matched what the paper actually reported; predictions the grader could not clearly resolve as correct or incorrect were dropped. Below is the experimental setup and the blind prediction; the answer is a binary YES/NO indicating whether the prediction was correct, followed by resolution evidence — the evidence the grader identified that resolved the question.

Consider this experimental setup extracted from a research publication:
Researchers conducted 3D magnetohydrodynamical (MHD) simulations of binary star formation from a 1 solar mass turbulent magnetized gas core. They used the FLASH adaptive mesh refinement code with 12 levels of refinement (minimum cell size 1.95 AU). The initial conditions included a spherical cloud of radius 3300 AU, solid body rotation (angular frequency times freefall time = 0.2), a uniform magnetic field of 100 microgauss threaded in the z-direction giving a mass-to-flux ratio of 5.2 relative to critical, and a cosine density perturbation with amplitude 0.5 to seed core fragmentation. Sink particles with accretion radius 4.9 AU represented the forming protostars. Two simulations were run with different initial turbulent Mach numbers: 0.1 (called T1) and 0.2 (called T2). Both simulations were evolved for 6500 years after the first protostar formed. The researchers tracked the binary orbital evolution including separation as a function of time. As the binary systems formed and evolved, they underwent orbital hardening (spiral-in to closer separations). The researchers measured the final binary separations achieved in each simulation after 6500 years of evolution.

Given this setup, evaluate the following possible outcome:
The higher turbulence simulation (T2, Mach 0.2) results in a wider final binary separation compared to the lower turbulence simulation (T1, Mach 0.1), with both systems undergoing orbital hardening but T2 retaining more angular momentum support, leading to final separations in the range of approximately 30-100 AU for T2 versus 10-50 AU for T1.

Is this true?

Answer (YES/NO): NO